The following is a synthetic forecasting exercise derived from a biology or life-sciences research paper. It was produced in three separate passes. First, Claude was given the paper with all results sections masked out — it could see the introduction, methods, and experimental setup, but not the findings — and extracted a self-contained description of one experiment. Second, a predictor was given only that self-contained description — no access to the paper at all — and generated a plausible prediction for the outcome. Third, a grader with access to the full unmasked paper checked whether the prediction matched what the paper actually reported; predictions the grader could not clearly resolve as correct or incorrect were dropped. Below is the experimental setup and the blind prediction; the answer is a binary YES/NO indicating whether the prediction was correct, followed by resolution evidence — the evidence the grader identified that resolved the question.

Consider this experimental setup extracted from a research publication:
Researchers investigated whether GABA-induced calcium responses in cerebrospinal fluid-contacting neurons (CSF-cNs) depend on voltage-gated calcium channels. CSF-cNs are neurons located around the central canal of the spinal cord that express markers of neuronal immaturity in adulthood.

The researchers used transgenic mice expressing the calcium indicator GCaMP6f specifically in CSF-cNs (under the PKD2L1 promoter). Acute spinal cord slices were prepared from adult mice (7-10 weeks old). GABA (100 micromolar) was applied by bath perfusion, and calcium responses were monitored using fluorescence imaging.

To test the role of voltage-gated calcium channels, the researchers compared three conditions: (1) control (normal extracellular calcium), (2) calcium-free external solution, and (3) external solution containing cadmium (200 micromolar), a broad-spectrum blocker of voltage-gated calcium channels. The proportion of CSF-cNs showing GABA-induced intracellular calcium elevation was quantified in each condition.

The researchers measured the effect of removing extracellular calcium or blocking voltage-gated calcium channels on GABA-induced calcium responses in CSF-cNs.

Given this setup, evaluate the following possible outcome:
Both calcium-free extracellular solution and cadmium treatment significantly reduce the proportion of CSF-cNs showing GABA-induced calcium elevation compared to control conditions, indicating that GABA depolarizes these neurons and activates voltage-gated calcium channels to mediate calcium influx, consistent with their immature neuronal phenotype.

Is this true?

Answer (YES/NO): YES